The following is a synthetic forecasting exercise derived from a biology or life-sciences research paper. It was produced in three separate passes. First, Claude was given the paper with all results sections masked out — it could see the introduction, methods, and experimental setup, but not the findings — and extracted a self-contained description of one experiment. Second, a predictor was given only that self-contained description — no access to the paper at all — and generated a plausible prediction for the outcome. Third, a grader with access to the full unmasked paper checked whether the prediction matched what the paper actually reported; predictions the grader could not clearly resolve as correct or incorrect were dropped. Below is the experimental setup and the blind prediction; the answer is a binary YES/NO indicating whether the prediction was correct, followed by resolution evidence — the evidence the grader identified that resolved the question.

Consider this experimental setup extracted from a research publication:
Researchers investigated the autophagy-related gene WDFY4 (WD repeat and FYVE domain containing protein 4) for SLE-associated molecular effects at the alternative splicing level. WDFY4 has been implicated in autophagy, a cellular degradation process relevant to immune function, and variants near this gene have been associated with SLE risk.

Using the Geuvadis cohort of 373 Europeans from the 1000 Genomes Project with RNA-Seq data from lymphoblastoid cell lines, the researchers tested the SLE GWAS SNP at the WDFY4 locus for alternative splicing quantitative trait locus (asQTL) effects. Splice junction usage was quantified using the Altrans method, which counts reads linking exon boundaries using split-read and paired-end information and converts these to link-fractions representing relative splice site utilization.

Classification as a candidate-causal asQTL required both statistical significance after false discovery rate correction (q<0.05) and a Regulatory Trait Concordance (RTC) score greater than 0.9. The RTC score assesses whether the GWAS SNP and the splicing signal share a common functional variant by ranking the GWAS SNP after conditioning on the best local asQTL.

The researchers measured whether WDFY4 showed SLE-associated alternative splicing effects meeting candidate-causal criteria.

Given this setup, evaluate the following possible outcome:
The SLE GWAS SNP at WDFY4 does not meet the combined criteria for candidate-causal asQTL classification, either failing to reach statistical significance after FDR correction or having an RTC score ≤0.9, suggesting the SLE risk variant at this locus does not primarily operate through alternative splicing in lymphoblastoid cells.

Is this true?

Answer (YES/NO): NO